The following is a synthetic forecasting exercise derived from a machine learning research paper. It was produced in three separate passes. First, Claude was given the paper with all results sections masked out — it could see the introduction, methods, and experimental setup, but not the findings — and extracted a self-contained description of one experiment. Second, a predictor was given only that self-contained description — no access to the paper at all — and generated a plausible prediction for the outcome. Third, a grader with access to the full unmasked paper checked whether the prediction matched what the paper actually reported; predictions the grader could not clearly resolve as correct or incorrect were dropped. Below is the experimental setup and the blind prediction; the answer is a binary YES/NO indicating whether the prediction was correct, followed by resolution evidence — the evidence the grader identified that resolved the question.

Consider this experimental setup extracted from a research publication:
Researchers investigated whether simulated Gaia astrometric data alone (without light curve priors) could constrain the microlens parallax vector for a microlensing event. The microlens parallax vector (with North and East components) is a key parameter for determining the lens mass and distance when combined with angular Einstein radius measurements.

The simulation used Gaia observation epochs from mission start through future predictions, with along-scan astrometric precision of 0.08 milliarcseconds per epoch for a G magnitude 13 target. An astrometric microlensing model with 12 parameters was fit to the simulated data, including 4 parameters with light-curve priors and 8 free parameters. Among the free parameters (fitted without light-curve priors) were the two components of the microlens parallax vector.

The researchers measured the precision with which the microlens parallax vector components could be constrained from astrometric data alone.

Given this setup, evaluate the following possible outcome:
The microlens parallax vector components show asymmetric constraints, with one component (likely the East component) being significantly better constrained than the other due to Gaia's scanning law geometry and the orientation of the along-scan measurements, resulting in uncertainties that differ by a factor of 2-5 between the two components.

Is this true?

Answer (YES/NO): NO